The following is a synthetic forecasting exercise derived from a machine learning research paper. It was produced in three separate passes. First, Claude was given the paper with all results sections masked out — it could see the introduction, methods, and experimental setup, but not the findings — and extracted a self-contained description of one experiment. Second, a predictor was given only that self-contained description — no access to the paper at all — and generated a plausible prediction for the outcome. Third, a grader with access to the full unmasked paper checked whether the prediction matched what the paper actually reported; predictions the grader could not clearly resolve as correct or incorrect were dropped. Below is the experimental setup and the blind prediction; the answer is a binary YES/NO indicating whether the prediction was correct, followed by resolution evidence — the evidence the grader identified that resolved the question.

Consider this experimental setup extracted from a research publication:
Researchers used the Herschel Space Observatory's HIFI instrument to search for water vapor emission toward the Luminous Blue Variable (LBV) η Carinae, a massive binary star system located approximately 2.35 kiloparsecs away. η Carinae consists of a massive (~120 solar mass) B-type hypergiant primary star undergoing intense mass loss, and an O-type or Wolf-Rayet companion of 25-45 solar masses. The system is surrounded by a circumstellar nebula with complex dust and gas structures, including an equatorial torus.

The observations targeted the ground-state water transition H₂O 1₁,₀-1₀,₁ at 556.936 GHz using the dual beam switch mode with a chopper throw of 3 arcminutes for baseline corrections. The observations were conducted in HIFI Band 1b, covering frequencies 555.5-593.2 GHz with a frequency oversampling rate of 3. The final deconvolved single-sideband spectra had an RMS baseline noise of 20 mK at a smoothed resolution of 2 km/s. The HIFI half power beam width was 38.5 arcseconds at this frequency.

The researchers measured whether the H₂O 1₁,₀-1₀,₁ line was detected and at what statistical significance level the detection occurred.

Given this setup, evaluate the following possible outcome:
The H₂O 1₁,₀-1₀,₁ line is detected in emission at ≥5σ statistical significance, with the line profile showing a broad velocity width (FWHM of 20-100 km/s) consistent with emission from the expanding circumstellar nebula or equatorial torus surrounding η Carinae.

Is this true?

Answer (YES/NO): NO